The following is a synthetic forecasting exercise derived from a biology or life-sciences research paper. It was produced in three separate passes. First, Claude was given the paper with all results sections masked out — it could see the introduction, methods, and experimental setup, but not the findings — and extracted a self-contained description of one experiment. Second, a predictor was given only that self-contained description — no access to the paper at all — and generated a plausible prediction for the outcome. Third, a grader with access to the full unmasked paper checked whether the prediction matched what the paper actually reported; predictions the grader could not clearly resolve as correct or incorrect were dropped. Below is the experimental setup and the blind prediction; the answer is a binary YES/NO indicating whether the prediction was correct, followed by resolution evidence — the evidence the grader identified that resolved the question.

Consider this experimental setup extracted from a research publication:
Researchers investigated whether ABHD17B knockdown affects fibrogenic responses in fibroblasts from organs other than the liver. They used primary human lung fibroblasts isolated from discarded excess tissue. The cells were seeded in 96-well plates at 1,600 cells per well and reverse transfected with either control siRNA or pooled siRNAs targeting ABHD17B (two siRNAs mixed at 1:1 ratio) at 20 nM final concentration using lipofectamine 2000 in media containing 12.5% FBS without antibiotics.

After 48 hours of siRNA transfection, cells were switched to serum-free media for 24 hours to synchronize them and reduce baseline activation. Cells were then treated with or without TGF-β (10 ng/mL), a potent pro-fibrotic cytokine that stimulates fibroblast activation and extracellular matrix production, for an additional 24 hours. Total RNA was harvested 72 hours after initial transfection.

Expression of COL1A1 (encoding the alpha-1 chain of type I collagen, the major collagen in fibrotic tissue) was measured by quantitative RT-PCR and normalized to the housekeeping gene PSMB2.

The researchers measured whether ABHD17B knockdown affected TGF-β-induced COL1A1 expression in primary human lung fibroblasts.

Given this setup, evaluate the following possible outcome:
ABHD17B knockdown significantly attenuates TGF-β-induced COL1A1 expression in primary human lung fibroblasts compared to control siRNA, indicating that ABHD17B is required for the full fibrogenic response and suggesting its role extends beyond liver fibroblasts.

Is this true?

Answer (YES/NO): YES